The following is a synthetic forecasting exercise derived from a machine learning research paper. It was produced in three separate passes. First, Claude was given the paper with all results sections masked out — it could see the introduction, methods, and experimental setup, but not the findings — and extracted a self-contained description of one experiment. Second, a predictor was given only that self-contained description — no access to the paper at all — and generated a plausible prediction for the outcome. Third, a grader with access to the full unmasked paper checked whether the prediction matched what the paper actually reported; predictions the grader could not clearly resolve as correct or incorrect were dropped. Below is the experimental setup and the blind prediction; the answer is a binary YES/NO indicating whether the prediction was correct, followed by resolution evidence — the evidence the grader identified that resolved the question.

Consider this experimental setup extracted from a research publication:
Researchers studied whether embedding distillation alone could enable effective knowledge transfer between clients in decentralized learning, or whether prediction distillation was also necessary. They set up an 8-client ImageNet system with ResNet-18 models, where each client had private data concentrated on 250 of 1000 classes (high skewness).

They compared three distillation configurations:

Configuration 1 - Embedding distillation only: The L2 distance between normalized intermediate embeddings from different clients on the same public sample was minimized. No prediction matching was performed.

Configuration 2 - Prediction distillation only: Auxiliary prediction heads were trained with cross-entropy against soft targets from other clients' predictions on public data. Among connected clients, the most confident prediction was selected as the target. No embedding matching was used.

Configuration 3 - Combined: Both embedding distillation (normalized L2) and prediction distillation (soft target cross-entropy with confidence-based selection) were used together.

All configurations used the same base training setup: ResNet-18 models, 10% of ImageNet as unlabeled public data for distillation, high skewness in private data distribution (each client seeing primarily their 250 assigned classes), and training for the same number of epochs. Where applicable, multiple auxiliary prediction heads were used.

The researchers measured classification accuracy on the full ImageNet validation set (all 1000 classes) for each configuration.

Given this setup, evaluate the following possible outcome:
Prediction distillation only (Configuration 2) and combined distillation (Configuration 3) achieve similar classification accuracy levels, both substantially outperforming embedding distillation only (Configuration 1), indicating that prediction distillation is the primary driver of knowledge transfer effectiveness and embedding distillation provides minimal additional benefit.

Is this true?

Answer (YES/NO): NO